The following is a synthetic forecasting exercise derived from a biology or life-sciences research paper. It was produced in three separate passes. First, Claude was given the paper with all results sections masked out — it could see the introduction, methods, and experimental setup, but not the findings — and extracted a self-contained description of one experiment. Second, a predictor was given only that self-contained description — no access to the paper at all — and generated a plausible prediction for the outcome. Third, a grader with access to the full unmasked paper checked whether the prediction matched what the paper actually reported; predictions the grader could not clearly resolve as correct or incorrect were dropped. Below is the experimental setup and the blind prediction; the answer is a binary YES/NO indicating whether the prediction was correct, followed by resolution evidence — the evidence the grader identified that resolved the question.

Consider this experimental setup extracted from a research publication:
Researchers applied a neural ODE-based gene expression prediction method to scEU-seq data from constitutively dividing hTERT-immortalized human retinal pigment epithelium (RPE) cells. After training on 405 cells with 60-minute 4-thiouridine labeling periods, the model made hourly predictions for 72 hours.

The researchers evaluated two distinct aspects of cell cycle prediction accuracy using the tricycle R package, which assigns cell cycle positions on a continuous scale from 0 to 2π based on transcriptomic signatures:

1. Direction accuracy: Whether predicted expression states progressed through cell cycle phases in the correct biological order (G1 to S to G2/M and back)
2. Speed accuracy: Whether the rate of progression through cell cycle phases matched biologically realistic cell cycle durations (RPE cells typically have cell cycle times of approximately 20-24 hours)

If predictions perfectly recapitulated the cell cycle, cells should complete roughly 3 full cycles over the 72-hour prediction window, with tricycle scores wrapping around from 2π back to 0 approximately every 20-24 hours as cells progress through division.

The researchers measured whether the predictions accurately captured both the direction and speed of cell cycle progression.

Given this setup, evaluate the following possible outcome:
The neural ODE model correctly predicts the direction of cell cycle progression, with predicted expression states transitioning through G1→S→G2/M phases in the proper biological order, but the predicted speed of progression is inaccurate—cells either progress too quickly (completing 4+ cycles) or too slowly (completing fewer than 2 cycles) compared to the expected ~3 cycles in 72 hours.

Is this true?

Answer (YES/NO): YES